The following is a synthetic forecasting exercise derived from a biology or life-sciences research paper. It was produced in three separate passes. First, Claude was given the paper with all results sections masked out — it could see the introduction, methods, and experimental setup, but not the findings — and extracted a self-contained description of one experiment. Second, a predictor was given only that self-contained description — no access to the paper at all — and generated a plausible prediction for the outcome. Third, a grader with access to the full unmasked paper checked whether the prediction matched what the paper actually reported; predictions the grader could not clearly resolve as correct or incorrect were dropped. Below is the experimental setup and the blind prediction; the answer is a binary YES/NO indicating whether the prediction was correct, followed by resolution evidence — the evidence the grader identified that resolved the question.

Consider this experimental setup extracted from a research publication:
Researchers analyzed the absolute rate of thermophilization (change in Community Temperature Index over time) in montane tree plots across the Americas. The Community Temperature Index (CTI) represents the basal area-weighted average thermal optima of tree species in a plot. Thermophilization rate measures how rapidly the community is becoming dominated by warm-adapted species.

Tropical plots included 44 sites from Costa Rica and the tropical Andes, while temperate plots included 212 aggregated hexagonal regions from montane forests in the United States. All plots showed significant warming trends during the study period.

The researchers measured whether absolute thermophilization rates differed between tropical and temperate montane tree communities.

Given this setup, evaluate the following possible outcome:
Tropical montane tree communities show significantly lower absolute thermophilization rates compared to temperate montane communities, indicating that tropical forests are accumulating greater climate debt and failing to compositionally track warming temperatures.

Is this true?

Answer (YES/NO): NO